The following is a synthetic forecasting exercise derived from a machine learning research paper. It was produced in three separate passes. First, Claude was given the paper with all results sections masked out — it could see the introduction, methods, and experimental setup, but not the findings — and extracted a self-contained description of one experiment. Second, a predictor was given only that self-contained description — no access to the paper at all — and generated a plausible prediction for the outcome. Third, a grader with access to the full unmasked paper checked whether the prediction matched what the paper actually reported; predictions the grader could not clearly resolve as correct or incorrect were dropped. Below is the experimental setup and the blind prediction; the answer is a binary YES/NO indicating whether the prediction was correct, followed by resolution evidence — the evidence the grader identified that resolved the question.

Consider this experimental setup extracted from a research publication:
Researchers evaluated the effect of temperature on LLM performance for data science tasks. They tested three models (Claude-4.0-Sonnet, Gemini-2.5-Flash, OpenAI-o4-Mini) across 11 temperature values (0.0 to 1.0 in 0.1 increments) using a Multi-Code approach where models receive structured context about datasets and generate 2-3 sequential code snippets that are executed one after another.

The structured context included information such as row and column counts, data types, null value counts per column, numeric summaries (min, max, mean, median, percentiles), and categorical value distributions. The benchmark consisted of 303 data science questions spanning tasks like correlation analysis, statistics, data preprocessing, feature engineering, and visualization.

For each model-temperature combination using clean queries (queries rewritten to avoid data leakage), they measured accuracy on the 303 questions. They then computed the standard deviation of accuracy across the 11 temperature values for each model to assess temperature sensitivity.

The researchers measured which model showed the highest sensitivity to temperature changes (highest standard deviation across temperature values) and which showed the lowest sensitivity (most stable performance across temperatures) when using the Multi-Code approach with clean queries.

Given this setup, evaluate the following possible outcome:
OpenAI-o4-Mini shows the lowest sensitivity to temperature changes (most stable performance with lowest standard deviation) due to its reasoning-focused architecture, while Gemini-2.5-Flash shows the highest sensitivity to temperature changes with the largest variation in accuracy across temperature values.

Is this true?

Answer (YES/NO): NO